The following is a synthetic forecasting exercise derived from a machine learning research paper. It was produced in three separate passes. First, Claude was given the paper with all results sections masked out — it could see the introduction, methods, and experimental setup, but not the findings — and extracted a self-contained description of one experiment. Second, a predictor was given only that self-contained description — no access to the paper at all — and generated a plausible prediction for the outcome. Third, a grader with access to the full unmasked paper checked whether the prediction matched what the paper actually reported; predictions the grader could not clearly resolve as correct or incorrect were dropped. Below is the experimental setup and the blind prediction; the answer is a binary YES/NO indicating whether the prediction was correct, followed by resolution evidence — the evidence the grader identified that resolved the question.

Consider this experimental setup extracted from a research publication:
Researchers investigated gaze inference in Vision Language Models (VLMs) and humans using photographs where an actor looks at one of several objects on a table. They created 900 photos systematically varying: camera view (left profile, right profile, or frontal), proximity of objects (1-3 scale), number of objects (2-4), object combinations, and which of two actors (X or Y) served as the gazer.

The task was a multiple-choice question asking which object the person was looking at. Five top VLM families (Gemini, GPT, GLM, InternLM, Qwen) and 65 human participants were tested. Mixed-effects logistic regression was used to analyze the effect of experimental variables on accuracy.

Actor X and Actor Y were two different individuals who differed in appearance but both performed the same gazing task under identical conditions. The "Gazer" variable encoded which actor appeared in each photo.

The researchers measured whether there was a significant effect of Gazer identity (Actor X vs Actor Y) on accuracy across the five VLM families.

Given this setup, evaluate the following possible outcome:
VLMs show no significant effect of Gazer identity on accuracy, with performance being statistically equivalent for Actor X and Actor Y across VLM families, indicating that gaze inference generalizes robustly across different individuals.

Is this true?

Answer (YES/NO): NO